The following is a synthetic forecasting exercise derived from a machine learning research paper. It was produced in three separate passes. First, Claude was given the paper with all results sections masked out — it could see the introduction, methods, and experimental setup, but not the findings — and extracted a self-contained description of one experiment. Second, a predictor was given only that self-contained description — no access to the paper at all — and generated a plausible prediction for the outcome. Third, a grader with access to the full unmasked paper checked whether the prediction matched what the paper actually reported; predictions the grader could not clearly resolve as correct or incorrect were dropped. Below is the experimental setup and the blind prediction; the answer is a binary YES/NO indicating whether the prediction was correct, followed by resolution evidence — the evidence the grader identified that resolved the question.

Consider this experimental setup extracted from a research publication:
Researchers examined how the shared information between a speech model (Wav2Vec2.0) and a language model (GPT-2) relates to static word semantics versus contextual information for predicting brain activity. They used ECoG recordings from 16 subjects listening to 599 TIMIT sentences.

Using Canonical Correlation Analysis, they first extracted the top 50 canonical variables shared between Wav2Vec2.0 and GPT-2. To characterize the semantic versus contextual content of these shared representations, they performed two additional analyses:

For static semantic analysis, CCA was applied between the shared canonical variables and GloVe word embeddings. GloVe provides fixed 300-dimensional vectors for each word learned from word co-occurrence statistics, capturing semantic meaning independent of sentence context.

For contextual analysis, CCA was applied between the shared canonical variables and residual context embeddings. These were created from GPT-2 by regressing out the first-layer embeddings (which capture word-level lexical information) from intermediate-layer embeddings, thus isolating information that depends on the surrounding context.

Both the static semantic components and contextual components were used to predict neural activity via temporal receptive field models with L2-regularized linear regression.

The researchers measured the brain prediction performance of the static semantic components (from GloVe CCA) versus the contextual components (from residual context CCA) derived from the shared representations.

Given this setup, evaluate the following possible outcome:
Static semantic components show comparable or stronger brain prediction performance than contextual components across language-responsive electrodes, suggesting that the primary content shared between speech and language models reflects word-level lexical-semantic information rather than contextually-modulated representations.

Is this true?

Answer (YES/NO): NO